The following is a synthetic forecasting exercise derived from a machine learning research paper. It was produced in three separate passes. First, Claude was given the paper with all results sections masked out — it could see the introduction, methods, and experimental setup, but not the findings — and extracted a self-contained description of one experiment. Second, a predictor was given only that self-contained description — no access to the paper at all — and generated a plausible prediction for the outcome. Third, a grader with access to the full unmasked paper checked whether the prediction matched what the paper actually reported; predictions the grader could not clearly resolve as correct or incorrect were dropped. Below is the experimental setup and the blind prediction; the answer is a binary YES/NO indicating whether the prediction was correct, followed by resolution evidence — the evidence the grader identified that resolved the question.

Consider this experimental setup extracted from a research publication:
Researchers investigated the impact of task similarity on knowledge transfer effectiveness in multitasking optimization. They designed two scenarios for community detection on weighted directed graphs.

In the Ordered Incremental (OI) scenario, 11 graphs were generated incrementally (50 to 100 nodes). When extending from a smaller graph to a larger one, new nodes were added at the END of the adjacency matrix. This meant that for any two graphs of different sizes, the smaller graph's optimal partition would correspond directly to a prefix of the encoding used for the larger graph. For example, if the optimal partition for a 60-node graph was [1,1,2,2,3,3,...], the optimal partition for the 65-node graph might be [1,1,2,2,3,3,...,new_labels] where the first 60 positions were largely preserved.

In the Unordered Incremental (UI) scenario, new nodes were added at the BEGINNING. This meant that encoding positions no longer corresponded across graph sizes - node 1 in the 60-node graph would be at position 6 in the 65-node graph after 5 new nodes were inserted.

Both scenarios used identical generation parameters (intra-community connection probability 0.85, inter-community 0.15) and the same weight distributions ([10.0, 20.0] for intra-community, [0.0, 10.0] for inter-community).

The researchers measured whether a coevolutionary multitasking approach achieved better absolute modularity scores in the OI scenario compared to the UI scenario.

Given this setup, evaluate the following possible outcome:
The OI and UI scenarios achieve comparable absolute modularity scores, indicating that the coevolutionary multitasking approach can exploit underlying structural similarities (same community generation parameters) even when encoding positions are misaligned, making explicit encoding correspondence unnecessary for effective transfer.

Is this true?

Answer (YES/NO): NO